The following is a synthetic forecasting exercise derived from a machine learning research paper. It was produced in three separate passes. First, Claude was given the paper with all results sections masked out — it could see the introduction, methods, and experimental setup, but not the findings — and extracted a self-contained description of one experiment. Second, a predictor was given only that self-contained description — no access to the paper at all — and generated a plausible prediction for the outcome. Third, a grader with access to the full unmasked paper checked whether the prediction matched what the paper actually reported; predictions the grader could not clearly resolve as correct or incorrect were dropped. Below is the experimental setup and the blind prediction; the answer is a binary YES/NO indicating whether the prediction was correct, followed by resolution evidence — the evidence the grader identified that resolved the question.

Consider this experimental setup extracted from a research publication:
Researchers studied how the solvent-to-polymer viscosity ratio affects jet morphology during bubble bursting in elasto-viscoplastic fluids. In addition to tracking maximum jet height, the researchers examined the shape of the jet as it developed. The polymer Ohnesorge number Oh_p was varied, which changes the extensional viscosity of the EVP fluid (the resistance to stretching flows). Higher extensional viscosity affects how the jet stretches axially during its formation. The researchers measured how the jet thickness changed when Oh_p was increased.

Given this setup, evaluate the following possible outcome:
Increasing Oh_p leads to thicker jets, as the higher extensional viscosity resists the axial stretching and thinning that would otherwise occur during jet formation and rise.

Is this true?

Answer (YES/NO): YES